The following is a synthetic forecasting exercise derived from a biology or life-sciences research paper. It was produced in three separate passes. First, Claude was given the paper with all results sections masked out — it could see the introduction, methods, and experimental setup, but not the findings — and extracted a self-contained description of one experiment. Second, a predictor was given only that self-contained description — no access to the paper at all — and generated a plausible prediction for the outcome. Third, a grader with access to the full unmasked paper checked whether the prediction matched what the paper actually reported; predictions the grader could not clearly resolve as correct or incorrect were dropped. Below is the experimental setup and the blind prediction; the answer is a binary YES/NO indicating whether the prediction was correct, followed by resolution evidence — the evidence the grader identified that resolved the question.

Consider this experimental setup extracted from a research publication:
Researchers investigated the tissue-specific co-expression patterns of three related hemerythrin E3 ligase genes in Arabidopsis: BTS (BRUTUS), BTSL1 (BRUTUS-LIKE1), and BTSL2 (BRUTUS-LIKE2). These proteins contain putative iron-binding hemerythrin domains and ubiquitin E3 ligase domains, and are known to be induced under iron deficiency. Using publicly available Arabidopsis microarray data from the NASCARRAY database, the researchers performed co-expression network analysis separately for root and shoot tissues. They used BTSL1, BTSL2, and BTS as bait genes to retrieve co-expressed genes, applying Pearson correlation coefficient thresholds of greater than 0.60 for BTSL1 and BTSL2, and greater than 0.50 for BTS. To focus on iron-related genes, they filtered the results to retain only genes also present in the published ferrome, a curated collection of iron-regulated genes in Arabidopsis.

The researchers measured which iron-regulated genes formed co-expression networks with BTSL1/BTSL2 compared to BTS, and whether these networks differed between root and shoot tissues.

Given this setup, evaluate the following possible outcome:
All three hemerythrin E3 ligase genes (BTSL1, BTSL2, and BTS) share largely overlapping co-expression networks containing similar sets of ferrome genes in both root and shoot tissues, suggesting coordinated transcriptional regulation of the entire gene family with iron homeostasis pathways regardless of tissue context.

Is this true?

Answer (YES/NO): NO